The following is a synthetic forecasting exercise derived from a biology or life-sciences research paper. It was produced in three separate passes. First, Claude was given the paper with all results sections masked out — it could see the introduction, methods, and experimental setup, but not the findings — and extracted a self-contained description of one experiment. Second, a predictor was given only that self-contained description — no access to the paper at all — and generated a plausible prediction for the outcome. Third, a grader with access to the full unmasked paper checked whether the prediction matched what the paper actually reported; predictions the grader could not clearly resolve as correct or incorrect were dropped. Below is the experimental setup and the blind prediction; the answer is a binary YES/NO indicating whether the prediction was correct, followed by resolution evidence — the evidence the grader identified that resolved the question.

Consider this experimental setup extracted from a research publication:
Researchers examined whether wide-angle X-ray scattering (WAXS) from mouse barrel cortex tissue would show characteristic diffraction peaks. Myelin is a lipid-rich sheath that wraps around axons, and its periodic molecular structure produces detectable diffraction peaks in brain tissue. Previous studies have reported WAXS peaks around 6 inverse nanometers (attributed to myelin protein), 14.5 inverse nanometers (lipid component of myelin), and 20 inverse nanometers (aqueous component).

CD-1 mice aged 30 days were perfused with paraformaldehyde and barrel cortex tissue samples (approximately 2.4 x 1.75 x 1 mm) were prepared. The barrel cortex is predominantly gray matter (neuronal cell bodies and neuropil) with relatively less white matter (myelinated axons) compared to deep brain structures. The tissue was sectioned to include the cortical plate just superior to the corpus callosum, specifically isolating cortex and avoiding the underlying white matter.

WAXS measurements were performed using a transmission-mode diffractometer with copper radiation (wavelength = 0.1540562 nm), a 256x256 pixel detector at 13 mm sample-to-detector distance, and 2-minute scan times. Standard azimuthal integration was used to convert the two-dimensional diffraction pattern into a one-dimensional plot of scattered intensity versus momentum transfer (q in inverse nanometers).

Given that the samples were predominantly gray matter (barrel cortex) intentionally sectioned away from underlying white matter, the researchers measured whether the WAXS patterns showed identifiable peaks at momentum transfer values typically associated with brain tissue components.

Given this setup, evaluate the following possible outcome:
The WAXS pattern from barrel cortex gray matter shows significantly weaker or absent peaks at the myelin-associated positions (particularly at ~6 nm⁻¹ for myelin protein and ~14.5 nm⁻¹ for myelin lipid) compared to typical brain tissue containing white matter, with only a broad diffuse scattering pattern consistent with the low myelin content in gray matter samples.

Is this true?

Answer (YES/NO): NO